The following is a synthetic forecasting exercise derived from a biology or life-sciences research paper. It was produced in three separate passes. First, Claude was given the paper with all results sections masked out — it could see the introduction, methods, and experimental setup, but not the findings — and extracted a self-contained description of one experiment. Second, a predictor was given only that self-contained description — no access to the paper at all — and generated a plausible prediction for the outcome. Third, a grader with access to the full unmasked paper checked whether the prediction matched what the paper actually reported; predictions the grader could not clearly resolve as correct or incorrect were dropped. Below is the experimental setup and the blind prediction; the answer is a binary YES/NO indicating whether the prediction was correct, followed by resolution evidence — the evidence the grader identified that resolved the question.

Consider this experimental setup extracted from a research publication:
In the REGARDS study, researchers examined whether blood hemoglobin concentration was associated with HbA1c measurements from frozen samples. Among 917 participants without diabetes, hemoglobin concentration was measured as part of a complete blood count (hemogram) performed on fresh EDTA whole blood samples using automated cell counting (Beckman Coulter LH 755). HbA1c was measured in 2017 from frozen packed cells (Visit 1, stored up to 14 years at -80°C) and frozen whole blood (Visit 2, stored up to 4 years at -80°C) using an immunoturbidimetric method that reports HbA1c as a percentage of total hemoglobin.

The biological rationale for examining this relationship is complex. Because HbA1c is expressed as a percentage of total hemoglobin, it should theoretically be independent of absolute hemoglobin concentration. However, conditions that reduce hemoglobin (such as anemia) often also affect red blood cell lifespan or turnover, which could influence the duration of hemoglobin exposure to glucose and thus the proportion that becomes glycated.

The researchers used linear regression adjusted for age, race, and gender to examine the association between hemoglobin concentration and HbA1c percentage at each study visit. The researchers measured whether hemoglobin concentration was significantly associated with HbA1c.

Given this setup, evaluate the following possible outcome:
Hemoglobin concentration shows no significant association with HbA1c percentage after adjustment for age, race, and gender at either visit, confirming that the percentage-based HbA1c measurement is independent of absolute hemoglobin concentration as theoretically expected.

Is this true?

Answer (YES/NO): NO